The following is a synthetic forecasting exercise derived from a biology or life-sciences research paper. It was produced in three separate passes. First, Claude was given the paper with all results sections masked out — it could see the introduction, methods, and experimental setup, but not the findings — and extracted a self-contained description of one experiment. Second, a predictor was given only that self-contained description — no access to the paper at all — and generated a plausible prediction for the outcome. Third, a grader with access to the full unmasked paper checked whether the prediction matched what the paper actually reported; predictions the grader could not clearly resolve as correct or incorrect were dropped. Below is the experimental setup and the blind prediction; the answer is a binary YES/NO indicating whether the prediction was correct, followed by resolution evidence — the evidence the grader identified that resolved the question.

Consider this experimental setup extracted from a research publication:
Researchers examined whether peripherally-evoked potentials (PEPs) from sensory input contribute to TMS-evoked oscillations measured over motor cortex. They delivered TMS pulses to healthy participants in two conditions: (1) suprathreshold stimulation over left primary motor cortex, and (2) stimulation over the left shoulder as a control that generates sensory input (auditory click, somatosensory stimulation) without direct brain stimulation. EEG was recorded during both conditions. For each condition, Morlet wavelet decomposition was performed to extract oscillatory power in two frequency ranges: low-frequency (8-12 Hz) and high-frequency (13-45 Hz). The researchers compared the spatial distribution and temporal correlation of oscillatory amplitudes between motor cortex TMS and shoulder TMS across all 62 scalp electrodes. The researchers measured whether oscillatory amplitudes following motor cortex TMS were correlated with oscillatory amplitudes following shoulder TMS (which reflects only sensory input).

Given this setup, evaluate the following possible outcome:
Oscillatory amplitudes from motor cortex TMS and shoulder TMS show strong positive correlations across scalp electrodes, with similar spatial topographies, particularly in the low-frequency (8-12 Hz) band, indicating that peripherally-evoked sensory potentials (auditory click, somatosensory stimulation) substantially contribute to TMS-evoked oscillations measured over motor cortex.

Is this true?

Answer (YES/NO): NO